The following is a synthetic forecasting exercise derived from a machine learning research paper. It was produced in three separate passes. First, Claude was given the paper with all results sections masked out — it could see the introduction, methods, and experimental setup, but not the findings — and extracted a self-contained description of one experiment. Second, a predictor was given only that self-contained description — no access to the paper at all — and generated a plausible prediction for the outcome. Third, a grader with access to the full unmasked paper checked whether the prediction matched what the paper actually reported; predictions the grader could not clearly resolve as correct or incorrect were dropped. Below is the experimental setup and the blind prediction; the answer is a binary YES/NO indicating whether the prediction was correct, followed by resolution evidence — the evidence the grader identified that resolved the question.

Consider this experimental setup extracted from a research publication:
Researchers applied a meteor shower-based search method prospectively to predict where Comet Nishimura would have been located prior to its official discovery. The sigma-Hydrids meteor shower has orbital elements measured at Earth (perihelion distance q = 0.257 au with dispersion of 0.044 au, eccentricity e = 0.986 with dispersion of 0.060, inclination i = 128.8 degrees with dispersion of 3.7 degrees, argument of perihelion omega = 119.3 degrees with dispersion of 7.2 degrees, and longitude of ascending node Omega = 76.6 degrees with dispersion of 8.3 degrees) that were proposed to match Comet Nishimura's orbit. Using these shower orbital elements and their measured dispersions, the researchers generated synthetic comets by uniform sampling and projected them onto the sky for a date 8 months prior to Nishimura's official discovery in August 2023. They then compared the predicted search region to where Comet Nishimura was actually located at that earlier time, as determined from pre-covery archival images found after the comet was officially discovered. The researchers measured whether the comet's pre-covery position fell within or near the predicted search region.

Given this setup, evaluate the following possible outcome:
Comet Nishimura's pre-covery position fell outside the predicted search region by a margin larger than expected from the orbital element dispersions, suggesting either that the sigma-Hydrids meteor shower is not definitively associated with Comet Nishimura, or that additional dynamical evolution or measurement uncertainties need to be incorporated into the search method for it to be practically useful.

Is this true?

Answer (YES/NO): NO